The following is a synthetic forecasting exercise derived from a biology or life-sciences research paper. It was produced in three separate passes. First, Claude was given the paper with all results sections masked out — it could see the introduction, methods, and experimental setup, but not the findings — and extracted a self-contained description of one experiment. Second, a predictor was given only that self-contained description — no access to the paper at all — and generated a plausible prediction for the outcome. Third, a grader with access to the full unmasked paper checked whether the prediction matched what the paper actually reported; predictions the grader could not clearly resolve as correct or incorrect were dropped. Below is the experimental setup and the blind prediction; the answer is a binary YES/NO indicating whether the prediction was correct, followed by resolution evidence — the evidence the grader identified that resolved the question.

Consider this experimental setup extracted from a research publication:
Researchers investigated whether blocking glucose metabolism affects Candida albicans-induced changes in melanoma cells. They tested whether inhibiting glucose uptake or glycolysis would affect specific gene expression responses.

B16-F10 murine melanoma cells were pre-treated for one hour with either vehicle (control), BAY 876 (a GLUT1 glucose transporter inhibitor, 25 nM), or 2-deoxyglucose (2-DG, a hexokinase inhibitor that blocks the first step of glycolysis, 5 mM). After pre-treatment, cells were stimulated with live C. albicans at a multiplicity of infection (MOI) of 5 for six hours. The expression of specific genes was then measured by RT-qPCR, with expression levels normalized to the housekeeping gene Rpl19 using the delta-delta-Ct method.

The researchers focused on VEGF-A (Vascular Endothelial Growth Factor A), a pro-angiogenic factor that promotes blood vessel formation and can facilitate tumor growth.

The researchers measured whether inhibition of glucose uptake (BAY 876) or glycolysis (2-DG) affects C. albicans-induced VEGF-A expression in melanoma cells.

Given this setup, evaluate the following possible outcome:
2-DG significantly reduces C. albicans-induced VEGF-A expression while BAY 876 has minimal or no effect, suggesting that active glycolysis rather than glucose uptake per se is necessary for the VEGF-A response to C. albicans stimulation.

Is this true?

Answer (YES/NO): NO